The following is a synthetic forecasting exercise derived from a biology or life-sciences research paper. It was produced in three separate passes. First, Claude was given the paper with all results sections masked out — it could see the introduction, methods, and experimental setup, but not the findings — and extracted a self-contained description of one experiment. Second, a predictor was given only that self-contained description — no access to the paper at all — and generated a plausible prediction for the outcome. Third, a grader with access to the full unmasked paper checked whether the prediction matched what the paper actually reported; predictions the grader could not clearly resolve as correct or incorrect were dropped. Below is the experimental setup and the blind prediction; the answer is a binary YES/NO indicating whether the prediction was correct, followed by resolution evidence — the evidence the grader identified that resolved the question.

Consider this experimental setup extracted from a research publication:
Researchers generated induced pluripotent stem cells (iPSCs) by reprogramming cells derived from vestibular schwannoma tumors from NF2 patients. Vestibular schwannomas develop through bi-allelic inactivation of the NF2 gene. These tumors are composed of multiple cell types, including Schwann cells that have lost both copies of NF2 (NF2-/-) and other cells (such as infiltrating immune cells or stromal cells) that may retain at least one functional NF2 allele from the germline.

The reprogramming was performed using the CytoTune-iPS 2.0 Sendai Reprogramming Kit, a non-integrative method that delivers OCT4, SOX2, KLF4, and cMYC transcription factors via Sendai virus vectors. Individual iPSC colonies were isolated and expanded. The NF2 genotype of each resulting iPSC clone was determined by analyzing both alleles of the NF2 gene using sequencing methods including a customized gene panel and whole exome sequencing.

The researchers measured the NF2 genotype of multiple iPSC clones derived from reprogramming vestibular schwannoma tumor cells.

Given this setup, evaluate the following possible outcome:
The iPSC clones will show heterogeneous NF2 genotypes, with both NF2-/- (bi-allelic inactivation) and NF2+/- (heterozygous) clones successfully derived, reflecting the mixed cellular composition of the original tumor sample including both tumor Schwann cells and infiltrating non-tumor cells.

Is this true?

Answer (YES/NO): NO